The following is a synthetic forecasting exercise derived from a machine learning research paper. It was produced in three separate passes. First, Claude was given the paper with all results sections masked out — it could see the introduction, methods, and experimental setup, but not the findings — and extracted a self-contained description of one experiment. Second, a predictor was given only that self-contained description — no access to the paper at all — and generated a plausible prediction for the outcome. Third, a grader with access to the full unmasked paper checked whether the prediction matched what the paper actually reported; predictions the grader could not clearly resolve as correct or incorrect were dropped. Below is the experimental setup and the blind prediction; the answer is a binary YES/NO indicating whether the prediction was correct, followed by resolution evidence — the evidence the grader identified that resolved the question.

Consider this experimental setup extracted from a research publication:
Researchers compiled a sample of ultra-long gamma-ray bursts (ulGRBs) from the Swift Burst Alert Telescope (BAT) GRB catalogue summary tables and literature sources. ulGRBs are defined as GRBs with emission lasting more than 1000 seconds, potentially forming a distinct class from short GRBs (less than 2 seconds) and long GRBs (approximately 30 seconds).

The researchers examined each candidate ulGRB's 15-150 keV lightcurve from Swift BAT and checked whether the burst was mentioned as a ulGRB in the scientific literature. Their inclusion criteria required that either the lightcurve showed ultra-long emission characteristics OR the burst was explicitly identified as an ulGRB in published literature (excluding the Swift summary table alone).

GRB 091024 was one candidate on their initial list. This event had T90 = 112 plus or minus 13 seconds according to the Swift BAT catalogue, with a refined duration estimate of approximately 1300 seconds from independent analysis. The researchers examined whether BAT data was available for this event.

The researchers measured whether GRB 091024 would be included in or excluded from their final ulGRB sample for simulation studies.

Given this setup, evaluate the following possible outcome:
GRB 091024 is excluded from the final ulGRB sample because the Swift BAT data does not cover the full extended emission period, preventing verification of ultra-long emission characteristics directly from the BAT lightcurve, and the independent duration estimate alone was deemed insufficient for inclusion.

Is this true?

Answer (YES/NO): YES